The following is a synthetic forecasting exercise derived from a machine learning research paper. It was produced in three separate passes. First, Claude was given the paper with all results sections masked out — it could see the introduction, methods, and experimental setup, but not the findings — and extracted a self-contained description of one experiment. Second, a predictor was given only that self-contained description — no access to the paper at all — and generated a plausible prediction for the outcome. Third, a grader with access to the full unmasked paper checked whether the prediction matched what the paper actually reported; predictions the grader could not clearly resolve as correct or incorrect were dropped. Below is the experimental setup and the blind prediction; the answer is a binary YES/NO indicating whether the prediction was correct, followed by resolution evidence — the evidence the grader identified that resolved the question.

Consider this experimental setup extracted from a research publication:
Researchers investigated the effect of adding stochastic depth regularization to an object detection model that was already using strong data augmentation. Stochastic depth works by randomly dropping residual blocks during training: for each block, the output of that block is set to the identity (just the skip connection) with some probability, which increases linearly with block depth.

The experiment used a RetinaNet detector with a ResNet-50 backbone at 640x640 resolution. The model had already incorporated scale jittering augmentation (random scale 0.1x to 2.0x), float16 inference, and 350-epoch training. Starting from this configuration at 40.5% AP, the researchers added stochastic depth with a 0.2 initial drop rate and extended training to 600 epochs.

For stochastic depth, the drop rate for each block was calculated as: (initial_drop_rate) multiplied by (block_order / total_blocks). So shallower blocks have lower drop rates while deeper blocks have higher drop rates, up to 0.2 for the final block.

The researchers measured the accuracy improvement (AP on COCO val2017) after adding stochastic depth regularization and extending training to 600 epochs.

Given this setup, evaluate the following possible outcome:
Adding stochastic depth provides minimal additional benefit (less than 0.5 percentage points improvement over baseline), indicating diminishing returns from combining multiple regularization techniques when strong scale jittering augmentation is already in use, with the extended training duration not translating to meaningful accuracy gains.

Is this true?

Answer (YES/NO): NO